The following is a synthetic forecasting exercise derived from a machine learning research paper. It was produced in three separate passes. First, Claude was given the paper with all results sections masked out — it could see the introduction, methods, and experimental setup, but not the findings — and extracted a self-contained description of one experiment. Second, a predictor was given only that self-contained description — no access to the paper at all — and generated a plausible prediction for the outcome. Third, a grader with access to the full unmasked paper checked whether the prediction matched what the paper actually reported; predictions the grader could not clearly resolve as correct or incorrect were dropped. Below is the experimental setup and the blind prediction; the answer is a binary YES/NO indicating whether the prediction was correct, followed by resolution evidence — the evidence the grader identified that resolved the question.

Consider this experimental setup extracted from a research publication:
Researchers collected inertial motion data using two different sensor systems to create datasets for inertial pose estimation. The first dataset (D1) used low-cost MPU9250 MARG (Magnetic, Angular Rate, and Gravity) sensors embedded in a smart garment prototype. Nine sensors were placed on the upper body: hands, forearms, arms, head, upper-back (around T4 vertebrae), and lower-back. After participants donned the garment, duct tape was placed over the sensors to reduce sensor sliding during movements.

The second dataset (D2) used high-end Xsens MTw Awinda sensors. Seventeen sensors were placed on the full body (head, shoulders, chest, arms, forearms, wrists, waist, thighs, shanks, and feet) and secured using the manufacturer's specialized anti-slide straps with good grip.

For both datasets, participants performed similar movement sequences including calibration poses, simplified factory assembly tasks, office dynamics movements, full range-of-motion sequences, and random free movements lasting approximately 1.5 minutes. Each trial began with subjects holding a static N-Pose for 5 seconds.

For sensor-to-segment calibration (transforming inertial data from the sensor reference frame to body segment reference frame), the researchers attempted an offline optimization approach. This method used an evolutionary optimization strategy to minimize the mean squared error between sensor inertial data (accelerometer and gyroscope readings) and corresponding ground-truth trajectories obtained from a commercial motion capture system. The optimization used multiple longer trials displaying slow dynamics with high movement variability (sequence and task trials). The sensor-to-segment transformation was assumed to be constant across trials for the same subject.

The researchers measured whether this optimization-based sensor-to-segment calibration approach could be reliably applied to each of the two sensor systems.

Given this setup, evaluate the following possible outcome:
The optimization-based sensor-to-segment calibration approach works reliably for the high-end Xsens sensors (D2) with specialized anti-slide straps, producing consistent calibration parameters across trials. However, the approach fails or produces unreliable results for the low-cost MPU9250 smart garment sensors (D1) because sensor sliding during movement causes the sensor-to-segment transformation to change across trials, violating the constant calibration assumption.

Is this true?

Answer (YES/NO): YES